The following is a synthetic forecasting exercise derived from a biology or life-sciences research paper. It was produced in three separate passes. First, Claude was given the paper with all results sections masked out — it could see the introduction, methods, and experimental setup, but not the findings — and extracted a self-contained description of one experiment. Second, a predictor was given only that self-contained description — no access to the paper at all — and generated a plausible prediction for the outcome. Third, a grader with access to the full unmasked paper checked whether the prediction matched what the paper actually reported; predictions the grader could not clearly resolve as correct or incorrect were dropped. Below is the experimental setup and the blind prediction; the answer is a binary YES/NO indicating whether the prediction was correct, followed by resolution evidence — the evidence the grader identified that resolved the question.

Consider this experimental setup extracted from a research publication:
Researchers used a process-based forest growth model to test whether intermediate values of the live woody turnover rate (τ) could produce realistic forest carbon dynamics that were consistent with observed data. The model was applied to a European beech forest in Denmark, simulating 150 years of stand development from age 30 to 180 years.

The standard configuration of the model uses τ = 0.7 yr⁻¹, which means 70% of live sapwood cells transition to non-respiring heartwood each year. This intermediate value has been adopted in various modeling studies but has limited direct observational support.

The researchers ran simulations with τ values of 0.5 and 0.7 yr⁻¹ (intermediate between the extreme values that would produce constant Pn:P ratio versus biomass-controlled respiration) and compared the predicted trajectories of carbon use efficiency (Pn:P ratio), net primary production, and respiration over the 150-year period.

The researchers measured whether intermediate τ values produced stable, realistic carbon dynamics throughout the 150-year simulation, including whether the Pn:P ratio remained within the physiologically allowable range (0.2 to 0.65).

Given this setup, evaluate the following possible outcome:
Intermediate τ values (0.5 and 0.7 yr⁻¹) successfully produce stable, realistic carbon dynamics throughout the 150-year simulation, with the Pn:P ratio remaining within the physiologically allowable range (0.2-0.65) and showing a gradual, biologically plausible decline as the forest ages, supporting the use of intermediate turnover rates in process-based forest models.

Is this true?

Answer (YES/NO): NO